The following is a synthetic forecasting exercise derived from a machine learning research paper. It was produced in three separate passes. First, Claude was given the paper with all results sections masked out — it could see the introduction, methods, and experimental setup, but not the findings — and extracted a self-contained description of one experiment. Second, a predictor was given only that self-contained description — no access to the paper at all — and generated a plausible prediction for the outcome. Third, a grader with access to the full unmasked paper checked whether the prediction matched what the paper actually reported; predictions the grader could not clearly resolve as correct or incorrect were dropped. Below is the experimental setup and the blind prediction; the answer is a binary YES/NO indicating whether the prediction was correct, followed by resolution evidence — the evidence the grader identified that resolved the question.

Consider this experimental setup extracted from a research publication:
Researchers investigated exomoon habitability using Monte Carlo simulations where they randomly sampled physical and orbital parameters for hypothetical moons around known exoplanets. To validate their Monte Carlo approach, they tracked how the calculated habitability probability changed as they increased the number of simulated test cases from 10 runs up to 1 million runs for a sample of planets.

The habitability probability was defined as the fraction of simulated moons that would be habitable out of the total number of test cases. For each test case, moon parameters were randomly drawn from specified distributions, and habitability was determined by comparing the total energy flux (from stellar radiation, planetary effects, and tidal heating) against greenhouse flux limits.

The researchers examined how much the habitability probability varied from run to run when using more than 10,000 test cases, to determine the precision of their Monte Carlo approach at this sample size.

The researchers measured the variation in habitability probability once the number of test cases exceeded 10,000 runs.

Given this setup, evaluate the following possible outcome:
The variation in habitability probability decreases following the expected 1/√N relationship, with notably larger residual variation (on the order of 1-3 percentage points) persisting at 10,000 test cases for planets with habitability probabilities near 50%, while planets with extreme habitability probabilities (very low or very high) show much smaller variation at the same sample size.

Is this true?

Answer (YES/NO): NO